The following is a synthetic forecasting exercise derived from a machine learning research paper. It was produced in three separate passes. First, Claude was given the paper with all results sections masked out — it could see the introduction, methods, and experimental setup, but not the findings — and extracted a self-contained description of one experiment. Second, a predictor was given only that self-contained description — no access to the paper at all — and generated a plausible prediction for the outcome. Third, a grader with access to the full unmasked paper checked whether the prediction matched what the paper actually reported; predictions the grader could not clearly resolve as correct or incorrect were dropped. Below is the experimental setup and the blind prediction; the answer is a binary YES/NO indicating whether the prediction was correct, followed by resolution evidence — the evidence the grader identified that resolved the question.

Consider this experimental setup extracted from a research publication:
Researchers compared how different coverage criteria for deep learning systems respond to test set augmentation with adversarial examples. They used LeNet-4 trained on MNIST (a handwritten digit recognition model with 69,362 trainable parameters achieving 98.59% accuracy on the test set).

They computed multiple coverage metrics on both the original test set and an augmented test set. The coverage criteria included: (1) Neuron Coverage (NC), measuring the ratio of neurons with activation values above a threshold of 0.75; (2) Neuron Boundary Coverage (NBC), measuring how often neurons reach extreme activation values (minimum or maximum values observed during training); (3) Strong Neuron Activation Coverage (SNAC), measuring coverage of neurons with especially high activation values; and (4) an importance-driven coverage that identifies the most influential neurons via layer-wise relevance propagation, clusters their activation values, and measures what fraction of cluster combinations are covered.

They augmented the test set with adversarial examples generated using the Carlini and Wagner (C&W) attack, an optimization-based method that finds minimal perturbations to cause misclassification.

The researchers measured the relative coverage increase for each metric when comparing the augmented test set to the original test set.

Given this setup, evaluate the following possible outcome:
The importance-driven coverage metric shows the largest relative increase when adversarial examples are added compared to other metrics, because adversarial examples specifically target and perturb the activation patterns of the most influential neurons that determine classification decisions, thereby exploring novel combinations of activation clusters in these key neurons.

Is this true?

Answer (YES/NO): YES